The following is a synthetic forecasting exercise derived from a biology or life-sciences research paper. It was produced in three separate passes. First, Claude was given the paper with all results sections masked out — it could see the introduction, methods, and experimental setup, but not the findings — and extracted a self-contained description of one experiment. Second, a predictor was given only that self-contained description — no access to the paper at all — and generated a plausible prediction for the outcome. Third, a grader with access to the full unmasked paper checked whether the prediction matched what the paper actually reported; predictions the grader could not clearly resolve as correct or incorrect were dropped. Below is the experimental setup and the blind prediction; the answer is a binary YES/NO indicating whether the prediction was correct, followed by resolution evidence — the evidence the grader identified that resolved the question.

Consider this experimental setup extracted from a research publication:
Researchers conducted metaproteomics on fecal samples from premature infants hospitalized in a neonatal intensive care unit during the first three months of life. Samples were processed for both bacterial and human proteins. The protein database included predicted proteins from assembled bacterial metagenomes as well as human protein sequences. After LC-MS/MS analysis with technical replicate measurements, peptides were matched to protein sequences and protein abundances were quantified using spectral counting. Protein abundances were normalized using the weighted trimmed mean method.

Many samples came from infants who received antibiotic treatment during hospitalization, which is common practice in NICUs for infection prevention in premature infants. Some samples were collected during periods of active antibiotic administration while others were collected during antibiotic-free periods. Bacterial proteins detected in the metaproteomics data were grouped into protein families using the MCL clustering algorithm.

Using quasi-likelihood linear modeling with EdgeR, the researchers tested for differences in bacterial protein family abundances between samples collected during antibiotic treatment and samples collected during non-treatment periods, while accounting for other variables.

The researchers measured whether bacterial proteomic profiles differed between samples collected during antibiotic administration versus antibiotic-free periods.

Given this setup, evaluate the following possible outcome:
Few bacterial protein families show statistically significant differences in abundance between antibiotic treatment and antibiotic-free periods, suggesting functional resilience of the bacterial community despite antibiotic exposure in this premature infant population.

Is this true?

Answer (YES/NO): NO